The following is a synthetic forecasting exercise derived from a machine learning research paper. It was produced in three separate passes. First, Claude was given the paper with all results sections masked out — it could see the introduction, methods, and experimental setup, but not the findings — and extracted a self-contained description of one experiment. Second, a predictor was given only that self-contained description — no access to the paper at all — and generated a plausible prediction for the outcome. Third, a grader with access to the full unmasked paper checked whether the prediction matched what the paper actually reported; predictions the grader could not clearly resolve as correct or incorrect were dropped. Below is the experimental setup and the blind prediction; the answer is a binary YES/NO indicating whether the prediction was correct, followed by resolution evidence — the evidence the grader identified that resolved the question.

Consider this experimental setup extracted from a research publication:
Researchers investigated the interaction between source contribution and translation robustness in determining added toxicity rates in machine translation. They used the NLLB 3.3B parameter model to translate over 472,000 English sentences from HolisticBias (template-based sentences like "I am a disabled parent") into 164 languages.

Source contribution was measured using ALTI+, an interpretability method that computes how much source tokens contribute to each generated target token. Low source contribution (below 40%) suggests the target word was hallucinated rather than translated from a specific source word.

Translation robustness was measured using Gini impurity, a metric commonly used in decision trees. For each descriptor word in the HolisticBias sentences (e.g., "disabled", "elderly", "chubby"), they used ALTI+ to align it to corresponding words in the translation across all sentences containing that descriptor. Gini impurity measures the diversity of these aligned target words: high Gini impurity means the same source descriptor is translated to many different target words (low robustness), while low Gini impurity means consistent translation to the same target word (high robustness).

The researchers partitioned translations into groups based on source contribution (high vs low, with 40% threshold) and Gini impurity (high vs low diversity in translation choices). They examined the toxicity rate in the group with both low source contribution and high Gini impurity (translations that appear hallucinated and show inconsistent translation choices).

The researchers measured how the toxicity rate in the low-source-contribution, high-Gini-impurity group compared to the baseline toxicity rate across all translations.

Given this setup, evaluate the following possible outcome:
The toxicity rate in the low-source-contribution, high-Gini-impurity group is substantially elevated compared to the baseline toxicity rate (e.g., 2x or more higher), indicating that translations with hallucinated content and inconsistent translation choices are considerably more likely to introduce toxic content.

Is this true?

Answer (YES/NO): YES